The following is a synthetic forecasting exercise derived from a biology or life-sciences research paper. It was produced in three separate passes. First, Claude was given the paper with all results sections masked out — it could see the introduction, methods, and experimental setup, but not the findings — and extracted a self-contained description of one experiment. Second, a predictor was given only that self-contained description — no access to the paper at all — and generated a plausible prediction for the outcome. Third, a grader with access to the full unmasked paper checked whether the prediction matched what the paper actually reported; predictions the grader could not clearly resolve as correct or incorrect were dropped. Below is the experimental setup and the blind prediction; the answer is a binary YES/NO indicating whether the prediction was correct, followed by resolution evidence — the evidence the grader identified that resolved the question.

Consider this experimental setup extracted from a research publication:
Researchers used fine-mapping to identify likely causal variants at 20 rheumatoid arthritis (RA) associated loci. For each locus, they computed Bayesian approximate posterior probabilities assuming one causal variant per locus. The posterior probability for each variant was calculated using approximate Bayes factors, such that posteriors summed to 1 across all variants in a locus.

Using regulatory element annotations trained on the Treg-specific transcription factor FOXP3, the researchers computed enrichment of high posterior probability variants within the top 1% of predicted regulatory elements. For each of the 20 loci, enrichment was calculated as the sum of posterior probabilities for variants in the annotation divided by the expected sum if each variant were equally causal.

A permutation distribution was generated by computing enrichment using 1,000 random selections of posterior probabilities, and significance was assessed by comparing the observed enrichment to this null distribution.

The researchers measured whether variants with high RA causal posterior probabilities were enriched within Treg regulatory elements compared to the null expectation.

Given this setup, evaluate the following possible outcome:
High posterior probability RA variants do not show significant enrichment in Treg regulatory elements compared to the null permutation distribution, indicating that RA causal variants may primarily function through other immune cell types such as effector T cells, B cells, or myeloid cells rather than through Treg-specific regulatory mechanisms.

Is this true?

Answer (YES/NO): NO